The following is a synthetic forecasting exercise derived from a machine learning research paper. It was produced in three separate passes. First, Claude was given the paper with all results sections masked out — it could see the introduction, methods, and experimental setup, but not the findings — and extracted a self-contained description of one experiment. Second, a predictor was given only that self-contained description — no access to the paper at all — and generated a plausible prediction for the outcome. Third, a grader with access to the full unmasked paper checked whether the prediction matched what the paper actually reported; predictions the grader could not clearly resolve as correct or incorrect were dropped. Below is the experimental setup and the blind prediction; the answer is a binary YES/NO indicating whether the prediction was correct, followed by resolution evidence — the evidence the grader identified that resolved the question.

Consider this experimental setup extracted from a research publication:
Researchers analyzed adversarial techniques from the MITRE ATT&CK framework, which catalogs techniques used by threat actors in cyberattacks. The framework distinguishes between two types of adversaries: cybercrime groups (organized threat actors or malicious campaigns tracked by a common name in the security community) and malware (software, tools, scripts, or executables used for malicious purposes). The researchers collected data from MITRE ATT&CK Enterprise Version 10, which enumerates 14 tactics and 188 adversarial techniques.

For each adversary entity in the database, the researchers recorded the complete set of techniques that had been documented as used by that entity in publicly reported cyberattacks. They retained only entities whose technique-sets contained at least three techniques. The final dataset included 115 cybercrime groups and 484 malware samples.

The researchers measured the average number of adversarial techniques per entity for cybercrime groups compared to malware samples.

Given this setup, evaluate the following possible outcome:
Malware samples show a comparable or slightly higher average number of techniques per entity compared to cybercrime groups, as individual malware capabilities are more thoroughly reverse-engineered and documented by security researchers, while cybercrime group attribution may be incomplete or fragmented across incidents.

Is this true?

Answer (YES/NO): NO